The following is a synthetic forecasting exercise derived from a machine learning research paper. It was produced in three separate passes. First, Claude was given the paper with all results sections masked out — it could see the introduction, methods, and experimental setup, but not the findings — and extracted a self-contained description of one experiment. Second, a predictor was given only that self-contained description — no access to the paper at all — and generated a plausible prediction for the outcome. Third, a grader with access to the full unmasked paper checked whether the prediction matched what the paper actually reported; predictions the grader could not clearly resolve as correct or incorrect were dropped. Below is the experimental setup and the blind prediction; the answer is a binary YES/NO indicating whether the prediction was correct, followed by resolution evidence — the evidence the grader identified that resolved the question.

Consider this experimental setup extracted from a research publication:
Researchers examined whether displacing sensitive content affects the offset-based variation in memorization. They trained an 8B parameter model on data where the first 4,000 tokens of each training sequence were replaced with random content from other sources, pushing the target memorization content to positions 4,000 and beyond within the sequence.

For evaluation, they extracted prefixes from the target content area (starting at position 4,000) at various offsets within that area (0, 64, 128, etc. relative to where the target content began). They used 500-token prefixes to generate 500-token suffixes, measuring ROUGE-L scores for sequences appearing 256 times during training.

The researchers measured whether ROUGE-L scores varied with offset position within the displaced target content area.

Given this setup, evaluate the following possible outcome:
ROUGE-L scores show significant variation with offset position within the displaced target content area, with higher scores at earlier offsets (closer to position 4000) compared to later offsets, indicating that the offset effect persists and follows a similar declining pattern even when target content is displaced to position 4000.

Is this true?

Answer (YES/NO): NO